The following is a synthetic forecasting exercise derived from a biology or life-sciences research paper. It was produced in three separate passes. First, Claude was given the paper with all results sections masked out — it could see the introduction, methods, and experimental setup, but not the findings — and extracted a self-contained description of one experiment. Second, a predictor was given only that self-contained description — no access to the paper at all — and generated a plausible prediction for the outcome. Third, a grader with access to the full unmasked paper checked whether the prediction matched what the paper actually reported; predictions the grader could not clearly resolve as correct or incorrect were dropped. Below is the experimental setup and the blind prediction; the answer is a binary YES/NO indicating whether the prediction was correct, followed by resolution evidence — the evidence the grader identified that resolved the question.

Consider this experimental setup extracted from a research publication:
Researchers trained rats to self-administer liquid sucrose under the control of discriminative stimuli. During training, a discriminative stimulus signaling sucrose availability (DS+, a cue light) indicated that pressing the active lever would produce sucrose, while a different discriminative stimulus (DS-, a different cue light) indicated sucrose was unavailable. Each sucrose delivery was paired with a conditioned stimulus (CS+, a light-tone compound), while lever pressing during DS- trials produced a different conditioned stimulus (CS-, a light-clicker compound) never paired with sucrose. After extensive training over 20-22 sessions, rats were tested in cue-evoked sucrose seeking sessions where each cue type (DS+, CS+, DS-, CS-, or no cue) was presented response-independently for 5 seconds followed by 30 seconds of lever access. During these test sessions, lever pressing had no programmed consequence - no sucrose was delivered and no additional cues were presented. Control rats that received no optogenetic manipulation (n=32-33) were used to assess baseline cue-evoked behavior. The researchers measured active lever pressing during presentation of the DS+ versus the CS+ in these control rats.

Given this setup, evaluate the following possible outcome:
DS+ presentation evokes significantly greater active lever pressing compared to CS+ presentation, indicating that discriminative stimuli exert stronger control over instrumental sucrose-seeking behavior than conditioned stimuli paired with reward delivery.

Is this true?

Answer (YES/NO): YES